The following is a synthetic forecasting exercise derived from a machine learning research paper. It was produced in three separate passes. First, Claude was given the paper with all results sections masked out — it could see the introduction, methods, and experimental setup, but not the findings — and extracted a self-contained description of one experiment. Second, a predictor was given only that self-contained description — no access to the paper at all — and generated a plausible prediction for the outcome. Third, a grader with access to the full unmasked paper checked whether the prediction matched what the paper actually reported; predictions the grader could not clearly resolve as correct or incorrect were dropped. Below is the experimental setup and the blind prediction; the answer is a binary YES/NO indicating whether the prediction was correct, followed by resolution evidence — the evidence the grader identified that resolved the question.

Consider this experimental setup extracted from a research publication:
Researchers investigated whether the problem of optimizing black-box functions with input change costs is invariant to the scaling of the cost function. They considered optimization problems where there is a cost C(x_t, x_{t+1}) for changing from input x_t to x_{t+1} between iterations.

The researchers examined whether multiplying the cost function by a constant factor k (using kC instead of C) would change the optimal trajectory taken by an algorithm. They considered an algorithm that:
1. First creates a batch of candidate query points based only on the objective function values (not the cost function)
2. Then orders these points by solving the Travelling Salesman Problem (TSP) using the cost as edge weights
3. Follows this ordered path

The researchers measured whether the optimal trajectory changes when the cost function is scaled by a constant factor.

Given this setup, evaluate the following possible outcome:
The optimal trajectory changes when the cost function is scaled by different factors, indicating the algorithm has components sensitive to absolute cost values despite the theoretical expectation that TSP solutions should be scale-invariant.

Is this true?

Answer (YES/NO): NO